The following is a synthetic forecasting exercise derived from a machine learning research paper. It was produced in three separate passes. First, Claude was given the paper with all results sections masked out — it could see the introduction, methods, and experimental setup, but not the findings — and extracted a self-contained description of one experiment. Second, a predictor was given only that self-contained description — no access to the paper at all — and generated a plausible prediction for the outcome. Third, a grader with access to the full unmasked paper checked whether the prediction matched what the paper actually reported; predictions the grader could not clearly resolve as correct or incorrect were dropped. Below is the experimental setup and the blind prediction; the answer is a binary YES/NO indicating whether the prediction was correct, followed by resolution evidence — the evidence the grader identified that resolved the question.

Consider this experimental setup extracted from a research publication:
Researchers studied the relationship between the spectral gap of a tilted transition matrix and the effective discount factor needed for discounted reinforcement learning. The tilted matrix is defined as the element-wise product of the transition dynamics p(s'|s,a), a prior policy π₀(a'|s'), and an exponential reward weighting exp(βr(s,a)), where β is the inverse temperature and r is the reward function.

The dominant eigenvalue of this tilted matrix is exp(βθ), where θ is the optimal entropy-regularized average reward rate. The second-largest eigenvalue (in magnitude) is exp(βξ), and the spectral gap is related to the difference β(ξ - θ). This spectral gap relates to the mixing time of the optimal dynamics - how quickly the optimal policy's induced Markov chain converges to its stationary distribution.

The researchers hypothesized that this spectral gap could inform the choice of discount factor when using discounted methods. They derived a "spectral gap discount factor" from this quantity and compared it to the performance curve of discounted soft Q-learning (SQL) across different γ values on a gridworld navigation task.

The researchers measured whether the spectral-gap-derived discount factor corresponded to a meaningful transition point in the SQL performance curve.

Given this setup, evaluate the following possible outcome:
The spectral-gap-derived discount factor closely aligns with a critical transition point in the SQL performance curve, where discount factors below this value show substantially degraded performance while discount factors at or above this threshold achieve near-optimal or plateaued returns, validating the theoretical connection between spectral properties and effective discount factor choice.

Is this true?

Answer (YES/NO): YES